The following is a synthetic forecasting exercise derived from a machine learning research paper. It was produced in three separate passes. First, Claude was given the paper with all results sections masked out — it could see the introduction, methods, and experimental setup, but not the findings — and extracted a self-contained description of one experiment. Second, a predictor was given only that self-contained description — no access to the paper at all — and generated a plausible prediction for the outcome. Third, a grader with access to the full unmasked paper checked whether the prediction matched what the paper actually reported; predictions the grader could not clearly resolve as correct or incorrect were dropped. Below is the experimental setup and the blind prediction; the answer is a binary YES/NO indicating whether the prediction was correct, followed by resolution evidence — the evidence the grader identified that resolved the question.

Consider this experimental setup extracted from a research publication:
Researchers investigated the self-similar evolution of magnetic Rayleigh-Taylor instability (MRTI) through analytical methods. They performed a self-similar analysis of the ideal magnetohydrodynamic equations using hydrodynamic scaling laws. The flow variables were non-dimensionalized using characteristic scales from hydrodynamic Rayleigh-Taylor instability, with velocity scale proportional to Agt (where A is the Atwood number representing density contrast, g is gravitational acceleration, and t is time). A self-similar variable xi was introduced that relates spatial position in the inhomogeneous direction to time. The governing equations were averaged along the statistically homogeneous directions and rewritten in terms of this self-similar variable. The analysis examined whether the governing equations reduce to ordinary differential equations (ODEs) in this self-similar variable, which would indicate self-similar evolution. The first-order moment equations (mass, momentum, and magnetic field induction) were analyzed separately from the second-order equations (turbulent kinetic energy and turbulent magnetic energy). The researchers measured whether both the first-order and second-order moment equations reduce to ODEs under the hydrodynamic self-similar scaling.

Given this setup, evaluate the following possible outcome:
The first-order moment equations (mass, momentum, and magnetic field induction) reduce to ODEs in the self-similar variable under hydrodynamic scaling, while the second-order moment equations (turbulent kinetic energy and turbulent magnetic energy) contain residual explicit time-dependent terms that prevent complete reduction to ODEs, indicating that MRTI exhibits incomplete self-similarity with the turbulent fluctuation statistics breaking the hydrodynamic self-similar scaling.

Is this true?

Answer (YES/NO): YES